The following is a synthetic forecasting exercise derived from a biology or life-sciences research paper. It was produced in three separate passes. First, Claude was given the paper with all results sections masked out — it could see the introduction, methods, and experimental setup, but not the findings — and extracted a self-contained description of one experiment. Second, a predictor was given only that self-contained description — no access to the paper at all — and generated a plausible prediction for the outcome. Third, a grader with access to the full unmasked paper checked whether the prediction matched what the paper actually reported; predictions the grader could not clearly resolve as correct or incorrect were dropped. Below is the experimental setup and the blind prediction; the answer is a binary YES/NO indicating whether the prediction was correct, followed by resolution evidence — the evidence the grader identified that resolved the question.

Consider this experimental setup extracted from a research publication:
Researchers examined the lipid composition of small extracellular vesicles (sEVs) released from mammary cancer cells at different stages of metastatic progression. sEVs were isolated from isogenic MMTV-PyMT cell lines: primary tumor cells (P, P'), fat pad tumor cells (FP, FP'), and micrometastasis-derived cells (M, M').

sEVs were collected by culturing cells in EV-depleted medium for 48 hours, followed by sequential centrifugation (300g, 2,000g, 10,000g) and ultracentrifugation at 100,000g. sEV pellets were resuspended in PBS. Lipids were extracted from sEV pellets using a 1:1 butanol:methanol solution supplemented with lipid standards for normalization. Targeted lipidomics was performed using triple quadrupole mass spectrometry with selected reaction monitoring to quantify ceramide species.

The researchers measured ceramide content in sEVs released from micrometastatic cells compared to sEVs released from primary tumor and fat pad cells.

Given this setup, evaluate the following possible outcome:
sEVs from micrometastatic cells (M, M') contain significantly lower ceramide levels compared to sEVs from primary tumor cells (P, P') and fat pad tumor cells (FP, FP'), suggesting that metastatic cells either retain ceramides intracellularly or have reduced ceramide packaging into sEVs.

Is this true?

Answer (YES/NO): NO